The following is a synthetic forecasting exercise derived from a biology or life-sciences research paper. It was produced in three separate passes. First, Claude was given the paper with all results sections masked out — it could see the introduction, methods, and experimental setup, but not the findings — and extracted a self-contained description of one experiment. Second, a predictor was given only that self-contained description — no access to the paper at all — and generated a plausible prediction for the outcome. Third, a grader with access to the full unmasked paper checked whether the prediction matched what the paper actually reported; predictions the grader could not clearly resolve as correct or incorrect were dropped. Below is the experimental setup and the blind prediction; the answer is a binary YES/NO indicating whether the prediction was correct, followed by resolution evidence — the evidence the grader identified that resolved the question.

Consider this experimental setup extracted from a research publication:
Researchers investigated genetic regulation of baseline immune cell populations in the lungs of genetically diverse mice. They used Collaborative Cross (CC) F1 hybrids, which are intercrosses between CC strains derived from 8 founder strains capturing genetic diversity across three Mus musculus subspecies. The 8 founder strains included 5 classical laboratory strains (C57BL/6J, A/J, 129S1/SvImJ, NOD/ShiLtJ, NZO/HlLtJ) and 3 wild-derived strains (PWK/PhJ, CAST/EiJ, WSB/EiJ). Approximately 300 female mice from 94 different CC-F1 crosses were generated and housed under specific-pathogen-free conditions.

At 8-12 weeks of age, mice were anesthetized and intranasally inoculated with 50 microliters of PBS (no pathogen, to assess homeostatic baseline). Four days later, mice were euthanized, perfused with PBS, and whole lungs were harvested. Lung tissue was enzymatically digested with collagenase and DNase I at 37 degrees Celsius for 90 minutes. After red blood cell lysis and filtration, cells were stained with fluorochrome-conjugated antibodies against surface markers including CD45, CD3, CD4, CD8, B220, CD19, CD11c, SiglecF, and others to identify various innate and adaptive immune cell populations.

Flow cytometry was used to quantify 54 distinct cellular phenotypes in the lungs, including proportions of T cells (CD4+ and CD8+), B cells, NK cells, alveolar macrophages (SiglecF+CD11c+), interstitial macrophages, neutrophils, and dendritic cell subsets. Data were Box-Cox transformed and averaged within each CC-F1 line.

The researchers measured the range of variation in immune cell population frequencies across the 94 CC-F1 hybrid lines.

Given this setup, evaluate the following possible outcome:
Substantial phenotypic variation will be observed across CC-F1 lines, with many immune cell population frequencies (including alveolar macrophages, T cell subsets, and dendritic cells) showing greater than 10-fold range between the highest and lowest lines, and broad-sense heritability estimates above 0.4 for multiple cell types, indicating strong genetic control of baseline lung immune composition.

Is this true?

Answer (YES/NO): YES